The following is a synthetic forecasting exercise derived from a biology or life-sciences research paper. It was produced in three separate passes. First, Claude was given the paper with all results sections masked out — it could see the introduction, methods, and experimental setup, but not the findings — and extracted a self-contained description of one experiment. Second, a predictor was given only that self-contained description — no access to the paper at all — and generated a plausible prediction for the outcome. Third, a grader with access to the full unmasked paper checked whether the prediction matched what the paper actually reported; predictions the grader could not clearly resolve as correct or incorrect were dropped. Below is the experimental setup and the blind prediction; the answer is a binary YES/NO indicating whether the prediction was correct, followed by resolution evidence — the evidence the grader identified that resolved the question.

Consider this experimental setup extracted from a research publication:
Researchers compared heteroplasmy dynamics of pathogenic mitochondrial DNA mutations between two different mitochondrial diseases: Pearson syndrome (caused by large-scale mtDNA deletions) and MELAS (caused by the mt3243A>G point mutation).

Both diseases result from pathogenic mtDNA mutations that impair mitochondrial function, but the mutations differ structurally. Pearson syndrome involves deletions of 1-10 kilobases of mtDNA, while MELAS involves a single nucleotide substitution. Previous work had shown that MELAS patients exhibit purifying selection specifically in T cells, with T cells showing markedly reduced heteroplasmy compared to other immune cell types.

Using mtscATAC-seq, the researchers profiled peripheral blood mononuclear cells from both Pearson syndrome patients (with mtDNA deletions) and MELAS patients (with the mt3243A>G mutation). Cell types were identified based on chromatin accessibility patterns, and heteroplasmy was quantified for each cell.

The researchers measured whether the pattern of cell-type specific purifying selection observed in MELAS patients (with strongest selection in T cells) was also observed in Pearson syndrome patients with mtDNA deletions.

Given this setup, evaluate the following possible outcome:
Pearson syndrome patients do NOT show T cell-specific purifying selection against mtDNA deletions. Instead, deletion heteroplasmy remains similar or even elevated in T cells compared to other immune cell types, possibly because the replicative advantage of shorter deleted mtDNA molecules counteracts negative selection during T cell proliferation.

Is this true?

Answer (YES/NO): NO